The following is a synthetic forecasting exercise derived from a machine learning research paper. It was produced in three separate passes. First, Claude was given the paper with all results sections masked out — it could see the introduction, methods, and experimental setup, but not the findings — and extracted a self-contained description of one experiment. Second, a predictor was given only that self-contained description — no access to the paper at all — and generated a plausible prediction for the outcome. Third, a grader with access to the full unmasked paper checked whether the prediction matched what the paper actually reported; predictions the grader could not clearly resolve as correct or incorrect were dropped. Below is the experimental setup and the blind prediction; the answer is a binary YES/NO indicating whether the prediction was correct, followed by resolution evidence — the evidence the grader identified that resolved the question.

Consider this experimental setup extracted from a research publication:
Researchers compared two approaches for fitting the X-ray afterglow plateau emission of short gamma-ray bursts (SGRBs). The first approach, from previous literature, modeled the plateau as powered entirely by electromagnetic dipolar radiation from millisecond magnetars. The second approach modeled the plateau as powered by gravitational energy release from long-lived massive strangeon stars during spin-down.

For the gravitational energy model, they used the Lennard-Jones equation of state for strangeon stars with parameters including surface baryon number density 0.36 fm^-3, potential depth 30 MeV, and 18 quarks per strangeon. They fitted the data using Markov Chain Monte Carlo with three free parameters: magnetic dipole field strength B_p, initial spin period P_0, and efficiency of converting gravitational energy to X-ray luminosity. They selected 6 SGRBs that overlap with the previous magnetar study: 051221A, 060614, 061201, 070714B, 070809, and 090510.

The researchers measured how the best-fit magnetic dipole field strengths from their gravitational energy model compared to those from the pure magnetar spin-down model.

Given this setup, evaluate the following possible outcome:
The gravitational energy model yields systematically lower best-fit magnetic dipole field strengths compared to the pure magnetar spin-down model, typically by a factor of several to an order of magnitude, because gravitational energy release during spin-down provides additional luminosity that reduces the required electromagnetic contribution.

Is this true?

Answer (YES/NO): YES